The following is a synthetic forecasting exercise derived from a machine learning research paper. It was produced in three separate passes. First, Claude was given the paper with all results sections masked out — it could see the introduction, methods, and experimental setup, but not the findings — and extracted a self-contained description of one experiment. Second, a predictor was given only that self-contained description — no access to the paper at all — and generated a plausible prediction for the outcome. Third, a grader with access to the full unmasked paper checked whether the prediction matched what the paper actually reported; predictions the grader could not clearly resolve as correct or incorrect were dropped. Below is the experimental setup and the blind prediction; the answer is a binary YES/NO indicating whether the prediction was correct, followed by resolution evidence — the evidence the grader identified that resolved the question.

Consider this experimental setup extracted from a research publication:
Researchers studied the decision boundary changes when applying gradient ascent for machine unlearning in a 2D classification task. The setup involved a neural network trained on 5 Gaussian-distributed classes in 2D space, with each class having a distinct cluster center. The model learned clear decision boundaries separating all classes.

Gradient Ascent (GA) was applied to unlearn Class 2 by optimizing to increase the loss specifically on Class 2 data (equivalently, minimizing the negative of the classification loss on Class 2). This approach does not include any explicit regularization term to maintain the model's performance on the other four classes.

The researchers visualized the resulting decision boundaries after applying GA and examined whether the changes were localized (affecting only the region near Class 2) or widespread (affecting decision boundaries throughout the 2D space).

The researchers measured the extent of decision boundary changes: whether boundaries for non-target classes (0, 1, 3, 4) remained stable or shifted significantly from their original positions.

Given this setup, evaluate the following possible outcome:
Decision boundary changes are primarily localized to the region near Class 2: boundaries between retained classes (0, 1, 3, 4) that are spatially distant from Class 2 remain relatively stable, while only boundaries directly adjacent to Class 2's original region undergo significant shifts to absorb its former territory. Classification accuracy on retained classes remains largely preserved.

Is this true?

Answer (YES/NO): NO